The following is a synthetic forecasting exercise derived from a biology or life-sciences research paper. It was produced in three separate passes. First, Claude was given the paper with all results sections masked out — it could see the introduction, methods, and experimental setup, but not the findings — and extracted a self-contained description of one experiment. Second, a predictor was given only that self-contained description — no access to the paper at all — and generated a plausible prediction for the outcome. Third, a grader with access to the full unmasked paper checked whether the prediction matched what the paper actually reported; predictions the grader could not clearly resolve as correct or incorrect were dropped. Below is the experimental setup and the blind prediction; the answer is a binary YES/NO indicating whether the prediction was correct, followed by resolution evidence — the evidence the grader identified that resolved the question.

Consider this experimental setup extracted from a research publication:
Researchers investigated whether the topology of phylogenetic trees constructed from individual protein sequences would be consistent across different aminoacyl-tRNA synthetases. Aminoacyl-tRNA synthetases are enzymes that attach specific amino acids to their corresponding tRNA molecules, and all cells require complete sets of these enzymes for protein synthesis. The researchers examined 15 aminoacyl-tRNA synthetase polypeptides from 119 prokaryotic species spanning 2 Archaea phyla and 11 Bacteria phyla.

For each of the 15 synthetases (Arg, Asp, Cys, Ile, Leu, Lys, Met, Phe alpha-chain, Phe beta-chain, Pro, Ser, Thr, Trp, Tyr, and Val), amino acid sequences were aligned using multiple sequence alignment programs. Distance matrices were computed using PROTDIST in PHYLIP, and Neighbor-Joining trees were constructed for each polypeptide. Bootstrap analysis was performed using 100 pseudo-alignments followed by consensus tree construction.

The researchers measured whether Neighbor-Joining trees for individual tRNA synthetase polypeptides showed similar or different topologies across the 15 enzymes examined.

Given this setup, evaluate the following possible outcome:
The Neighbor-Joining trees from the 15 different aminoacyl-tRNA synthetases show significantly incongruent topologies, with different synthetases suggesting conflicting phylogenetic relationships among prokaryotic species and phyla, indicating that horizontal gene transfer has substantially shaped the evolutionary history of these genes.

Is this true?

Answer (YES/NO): NO